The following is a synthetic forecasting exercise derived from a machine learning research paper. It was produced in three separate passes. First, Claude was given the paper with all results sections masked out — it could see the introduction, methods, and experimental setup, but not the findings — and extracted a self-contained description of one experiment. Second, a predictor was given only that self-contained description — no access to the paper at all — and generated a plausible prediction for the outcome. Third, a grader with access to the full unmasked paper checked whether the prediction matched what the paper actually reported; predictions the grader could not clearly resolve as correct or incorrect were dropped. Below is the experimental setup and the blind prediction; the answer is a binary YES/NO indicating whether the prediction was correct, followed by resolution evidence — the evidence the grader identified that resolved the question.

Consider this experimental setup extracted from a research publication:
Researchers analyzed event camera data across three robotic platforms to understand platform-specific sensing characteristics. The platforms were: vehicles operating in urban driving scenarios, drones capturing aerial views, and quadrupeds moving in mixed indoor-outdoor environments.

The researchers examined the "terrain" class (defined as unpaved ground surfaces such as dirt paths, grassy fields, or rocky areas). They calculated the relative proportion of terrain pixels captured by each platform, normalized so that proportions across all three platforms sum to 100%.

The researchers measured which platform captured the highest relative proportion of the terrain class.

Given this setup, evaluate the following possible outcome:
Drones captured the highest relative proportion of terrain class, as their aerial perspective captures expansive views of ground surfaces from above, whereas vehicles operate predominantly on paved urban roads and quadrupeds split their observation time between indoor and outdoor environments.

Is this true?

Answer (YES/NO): YES